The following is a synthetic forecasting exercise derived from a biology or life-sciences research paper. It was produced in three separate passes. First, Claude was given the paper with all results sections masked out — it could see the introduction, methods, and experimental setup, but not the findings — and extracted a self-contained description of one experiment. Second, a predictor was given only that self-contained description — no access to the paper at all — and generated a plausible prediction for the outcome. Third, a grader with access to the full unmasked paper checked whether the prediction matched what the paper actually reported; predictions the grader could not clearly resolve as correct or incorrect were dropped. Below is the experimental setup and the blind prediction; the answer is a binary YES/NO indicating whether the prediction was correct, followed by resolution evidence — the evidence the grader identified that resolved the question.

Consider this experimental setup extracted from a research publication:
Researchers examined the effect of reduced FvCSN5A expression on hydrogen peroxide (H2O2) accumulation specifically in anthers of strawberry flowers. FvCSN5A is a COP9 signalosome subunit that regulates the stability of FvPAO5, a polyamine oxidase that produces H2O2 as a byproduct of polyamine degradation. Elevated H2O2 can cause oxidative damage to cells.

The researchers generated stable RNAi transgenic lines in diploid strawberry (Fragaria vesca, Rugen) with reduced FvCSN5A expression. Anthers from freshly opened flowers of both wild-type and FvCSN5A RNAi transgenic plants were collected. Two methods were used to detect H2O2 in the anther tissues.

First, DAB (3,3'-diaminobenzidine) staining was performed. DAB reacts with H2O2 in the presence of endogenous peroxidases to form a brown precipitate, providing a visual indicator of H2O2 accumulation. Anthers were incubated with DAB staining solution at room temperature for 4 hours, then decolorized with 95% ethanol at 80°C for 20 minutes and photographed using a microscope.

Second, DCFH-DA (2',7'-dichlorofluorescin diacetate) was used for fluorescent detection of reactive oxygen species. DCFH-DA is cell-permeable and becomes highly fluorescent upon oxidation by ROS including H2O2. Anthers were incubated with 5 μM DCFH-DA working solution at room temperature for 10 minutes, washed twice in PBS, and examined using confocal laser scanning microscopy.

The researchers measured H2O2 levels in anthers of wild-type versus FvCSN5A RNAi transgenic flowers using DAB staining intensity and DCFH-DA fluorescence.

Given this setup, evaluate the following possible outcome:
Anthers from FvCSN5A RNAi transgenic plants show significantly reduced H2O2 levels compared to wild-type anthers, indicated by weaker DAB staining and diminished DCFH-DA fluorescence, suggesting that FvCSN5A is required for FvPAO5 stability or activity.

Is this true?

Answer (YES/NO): NO